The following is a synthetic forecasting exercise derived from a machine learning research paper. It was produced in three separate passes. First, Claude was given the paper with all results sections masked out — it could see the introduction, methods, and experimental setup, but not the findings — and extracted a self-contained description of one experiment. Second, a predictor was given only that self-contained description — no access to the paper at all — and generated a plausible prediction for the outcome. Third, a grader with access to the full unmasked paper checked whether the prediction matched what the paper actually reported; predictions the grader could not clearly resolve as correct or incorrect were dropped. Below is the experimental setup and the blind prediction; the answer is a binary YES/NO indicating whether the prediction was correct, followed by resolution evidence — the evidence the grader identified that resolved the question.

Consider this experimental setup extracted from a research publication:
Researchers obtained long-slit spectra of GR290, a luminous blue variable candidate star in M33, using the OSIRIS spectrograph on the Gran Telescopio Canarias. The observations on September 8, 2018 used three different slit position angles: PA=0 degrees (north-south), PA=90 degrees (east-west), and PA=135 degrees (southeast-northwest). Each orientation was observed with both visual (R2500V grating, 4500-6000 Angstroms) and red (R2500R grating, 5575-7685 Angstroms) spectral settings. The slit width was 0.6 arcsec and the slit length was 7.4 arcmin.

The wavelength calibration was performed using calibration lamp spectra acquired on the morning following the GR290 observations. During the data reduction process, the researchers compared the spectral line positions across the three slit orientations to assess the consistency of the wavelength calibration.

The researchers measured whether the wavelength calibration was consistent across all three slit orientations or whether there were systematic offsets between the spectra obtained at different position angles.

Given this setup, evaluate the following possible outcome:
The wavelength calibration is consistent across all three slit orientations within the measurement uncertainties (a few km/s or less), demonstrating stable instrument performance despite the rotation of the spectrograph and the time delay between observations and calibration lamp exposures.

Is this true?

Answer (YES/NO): NO